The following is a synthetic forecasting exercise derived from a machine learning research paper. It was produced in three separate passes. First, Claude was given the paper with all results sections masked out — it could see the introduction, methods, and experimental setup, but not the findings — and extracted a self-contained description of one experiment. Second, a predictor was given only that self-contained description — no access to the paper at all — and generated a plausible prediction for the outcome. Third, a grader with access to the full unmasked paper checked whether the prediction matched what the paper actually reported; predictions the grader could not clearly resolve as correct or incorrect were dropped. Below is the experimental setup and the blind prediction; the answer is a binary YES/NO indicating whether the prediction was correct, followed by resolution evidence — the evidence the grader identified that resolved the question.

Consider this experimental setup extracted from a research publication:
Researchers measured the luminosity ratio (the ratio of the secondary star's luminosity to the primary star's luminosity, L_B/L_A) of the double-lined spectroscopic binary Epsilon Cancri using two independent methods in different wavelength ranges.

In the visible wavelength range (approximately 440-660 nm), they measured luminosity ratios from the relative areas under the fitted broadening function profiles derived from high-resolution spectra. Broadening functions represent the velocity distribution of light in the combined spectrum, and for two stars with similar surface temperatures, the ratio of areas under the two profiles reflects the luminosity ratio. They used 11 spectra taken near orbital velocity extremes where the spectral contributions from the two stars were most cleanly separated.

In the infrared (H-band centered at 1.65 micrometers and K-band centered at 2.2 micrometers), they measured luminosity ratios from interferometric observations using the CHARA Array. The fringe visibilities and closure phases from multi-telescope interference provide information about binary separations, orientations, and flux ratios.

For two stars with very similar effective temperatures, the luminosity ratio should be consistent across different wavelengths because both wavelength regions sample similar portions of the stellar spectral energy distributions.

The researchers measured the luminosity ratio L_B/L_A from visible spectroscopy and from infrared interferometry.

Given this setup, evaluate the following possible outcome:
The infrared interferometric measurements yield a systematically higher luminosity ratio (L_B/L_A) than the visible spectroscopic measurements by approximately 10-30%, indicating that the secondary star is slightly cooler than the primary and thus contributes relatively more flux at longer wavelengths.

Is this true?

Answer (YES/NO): NO